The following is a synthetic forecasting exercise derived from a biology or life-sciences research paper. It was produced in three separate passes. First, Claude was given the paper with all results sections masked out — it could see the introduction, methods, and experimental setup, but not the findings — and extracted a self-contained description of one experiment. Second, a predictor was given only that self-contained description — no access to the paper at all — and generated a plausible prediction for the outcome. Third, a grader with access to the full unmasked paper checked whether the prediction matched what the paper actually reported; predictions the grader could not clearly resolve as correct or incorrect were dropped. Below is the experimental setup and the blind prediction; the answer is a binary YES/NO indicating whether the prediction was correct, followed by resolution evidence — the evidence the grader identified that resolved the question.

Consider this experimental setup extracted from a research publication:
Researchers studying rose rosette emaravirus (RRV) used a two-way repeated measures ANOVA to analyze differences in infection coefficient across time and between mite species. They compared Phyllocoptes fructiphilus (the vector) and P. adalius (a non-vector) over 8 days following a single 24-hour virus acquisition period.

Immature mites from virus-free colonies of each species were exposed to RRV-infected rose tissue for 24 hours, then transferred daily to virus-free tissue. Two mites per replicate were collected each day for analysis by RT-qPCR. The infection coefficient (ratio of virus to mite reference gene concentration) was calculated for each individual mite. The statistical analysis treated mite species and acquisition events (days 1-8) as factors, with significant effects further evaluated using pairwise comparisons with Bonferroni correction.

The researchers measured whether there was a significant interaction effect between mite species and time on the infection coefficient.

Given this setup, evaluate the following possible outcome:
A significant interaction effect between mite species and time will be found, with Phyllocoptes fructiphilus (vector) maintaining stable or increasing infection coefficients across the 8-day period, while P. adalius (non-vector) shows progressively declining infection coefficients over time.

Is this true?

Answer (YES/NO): NO